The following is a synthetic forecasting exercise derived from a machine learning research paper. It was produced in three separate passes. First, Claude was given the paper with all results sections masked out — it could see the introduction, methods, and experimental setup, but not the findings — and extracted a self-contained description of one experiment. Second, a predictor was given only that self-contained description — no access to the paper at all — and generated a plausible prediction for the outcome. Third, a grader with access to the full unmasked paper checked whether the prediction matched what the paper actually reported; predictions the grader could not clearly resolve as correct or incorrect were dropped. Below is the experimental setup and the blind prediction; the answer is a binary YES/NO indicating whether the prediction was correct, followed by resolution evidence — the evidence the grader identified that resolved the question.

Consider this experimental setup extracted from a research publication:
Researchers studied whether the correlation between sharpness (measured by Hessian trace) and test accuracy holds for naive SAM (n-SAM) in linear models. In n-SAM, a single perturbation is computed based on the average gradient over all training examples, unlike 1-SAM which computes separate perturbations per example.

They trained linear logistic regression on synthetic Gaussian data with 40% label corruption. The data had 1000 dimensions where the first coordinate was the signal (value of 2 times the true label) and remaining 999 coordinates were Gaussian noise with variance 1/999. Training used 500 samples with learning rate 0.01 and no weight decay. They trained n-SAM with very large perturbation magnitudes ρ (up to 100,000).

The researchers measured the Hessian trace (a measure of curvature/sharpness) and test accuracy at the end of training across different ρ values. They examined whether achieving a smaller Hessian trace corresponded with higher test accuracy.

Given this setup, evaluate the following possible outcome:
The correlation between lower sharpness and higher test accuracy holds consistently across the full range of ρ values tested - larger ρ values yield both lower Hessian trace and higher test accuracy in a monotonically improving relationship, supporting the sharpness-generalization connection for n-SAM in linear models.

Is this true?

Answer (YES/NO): NO